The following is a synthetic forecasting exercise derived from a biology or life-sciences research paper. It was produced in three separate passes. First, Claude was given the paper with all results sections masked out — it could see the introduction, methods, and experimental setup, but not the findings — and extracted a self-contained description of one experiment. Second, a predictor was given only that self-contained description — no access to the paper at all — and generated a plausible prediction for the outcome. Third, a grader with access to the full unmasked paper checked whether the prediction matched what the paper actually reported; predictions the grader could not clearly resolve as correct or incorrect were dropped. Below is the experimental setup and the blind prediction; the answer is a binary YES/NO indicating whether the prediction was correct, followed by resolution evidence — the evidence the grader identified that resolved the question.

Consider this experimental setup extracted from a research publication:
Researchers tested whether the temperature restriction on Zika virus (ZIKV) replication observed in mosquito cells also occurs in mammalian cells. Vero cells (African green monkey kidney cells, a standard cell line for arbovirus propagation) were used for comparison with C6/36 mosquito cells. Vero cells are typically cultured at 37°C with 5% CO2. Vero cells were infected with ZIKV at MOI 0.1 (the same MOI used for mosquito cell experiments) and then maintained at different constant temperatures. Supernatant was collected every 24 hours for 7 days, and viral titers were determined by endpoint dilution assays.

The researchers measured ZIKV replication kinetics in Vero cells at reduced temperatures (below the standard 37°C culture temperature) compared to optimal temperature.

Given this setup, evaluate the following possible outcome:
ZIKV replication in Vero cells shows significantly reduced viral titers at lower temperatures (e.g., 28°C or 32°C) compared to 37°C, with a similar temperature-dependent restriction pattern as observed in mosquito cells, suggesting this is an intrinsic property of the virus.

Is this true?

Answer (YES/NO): NO